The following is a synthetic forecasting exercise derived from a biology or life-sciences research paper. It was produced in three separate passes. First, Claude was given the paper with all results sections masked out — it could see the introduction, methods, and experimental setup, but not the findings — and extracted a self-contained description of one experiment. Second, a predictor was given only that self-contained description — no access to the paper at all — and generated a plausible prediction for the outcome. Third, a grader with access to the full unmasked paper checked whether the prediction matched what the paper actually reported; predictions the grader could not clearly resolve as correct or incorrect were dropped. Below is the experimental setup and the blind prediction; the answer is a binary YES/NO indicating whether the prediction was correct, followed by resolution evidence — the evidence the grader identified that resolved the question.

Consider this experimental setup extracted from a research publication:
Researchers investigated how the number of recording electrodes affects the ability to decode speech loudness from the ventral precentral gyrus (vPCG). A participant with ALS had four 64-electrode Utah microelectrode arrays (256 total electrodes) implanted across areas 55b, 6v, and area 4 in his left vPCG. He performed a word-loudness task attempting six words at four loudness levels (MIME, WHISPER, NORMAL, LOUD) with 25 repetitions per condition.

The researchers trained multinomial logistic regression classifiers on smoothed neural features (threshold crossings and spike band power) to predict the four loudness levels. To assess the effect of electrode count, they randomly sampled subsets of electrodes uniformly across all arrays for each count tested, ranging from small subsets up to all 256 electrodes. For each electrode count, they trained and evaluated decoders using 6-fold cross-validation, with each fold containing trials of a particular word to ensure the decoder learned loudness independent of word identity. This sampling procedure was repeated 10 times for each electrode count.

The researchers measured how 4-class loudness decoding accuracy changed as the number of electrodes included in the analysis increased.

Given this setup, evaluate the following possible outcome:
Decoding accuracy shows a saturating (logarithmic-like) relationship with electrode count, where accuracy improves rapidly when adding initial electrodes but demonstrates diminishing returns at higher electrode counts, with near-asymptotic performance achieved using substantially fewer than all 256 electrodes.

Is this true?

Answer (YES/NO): YES